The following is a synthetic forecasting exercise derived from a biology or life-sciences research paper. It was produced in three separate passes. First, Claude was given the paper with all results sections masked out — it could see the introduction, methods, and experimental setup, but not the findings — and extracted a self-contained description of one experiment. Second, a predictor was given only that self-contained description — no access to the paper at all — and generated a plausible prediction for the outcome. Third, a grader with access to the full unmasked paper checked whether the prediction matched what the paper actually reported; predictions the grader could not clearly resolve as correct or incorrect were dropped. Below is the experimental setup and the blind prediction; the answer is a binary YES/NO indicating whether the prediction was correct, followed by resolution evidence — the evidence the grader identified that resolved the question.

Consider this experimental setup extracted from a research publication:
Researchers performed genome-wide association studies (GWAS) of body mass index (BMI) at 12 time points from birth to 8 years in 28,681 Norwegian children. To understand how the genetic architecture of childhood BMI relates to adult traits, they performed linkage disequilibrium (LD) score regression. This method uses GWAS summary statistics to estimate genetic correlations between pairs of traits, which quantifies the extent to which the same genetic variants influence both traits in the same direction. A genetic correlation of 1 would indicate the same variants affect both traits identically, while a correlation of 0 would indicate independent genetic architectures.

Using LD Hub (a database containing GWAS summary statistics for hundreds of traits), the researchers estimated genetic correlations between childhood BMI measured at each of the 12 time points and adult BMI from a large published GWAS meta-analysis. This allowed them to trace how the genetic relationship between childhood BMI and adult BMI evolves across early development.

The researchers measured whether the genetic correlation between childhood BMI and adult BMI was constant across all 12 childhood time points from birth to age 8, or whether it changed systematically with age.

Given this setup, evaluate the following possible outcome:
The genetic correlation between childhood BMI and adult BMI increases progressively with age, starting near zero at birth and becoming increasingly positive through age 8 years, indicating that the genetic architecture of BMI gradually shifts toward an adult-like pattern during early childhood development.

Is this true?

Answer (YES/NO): NO